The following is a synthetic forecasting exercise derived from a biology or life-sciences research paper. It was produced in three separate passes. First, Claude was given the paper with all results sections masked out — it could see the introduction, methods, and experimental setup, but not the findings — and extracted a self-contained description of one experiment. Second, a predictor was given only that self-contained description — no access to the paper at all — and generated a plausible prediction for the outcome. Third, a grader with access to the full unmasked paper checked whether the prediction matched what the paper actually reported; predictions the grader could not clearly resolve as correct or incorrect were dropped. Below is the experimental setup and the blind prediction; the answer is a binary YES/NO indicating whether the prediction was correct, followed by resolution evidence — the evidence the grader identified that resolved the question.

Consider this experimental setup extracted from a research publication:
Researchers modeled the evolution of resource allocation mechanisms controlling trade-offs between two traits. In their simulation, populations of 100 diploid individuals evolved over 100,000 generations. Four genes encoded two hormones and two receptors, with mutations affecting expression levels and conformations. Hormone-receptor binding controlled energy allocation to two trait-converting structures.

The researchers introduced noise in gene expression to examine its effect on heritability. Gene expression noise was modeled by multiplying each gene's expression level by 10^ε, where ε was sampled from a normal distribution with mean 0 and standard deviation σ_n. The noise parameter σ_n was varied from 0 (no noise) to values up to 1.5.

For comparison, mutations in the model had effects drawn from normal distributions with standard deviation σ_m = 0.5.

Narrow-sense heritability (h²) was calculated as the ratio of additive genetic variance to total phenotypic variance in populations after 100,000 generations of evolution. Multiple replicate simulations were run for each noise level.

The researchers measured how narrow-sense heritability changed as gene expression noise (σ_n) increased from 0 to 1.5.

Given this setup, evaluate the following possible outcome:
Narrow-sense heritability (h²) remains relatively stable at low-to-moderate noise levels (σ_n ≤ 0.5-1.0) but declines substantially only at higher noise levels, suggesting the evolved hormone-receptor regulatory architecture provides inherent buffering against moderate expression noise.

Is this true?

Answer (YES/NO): YES